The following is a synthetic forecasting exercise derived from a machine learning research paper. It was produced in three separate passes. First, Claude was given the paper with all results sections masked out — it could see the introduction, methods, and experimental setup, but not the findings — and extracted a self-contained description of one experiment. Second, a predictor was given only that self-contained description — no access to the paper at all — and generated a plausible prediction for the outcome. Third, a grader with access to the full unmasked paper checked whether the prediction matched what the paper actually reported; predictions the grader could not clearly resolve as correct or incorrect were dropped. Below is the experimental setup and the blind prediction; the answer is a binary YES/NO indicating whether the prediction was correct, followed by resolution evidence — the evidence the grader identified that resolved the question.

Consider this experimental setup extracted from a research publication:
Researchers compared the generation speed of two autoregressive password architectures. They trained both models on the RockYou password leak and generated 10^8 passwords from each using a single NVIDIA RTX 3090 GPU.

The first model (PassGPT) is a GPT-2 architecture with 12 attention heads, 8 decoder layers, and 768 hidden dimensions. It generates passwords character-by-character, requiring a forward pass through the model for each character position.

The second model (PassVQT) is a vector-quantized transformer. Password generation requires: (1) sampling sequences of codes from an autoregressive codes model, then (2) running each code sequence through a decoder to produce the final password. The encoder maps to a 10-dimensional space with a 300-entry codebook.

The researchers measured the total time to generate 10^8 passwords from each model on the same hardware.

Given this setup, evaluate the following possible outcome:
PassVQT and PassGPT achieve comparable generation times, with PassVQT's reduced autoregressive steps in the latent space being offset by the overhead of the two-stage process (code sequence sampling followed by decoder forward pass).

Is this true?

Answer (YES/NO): NO